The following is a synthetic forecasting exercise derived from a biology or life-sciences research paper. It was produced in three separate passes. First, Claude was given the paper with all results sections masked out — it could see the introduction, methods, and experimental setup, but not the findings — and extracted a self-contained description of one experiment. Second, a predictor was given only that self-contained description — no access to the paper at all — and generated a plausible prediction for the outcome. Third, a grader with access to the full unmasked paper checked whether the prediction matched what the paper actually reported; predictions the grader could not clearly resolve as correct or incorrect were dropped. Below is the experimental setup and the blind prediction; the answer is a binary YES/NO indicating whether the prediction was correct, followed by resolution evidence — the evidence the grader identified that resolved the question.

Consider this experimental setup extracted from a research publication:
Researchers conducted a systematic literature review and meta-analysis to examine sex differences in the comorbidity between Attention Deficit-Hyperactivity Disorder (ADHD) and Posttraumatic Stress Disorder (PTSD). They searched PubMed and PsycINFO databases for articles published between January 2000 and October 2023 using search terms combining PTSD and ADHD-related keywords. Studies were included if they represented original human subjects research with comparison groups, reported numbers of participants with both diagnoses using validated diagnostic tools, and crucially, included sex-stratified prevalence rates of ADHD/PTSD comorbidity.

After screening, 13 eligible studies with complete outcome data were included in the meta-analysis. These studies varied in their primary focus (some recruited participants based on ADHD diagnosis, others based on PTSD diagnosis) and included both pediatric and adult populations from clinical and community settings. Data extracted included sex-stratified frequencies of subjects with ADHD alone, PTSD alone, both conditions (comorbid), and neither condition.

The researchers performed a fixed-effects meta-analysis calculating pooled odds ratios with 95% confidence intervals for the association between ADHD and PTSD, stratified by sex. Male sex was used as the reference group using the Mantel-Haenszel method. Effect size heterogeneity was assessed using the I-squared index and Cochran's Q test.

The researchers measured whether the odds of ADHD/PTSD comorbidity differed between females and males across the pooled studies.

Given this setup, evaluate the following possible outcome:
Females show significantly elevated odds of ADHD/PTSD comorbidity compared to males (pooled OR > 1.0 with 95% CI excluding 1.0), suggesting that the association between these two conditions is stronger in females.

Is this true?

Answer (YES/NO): YES